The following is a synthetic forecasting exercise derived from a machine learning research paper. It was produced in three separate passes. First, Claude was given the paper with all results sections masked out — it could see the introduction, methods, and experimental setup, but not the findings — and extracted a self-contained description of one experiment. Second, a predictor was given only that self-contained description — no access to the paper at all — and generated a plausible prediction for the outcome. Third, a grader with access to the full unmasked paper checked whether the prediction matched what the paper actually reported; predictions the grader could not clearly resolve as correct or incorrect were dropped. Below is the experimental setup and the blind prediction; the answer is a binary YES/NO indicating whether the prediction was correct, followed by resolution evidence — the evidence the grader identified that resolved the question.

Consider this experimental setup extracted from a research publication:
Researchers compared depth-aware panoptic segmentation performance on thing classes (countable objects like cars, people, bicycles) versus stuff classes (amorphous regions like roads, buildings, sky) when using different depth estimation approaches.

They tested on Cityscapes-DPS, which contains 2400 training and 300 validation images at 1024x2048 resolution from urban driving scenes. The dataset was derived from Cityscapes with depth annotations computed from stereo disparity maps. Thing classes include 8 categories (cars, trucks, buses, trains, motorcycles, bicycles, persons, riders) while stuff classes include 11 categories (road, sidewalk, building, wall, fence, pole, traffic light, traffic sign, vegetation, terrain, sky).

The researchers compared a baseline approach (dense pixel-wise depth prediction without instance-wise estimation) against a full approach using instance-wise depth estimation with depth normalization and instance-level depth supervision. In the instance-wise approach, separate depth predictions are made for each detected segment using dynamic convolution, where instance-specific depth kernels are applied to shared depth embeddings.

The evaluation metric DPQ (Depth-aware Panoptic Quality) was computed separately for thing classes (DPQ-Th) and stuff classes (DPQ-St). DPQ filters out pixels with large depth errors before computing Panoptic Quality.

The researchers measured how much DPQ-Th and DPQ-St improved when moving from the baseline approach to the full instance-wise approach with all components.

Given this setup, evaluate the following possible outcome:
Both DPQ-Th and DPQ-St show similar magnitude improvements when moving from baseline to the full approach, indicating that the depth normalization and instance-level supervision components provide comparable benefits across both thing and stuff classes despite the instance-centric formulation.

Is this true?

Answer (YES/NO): NO